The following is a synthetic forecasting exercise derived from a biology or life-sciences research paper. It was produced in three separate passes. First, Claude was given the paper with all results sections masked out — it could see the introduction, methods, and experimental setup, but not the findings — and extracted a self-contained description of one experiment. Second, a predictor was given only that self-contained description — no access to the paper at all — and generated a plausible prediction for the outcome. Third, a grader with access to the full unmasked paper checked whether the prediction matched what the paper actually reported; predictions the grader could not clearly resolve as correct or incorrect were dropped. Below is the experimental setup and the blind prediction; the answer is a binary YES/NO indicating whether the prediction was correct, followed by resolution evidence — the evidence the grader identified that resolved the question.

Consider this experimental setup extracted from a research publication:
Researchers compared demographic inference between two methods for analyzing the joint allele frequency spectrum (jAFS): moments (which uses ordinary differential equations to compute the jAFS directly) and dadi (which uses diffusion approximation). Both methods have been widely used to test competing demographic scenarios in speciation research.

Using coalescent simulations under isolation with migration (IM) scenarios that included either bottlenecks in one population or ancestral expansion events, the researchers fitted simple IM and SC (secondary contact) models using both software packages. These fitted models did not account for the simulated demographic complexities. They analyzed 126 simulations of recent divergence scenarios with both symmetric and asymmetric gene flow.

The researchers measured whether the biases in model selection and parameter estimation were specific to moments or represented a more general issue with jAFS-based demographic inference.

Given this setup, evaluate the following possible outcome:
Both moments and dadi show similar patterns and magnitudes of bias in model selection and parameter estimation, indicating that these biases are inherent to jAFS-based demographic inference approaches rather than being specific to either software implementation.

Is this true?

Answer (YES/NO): YES